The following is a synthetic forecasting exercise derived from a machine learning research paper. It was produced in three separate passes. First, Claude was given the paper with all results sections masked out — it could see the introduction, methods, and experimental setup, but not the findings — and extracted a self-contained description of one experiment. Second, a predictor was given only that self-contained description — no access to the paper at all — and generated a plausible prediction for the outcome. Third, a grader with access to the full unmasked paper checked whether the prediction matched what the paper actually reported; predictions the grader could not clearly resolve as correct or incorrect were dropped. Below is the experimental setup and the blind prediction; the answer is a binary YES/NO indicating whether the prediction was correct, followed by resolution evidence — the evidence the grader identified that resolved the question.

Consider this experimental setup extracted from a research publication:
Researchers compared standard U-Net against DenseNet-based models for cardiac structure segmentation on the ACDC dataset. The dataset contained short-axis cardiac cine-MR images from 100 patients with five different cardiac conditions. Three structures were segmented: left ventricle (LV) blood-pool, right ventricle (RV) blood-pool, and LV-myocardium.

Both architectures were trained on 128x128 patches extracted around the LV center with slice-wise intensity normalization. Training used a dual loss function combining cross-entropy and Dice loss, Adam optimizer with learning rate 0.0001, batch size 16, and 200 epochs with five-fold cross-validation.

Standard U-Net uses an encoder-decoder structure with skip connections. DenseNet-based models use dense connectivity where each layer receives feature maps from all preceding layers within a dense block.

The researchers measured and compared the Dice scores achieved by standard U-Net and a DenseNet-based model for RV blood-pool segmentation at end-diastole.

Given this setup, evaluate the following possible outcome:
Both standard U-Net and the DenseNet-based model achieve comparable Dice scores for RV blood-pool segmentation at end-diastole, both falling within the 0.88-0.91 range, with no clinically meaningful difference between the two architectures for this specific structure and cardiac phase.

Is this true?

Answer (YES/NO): NO